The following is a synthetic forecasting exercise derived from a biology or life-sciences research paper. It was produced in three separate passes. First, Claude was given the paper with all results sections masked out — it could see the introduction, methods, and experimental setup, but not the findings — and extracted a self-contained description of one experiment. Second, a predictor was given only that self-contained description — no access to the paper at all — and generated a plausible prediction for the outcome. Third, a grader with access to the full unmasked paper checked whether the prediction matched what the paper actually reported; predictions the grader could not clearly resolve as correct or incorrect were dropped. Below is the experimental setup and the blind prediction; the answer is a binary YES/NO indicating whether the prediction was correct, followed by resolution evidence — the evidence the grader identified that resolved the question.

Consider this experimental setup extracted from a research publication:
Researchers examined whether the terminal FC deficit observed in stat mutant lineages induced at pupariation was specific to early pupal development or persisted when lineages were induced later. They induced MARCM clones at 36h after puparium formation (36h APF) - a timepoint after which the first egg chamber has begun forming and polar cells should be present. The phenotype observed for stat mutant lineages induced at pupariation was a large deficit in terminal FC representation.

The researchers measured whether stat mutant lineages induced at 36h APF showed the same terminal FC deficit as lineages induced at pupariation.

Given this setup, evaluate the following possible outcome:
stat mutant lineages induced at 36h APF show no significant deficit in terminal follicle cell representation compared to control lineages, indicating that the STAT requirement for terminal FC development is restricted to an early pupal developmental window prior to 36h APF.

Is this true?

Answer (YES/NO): YES